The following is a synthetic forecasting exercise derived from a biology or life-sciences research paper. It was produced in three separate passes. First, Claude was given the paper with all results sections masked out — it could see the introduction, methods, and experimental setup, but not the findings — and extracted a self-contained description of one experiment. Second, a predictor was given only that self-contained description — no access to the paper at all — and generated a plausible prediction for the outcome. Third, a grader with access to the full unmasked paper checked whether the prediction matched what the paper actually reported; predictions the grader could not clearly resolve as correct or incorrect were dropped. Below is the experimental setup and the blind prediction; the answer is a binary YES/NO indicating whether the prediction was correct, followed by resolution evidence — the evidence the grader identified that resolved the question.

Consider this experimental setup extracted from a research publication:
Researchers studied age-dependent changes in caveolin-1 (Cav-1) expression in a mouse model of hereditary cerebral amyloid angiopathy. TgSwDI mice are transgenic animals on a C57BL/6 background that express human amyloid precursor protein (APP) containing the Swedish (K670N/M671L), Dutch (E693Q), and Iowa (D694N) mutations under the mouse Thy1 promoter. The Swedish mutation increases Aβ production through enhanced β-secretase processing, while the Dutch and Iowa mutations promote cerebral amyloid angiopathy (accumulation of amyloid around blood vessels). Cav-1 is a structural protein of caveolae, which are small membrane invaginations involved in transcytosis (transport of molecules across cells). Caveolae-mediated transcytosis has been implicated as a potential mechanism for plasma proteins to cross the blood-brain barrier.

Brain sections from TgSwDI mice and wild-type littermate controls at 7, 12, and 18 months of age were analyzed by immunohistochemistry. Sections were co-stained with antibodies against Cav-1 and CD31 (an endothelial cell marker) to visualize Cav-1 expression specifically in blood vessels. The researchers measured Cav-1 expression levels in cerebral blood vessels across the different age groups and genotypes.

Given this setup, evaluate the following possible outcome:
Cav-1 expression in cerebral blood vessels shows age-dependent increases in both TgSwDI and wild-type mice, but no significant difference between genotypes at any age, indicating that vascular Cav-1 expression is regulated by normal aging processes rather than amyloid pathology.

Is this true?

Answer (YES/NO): NO